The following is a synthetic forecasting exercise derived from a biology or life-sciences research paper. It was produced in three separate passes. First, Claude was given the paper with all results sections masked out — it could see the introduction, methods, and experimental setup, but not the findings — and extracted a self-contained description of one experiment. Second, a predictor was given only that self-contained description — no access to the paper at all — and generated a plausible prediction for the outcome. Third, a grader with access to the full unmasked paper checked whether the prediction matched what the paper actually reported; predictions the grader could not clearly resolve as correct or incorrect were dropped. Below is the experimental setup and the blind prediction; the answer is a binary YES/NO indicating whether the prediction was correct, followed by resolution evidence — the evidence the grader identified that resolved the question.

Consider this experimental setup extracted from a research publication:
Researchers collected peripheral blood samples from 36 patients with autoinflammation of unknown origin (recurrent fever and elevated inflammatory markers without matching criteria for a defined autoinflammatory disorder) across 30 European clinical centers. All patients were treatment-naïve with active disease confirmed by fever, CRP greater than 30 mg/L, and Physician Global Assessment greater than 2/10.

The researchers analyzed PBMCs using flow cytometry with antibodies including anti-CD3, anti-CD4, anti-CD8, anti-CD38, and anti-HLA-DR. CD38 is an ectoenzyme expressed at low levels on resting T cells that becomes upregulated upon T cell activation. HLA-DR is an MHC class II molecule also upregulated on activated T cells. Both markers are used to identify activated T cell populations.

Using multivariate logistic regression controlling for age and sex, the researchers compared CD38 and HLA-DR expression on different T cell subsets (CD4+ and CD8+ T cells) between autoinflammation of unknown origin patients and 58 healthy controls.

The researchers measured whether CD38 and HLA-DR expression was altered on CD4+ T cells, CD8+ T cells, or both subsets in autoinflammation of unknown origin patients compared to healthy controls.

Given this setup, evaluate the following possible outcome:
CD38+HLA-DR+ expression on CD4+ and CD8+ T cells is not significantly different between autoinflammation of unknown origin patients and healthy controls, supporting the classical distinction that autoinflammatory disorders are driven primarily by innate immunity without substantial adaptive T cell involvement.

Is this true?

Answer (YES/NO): NO